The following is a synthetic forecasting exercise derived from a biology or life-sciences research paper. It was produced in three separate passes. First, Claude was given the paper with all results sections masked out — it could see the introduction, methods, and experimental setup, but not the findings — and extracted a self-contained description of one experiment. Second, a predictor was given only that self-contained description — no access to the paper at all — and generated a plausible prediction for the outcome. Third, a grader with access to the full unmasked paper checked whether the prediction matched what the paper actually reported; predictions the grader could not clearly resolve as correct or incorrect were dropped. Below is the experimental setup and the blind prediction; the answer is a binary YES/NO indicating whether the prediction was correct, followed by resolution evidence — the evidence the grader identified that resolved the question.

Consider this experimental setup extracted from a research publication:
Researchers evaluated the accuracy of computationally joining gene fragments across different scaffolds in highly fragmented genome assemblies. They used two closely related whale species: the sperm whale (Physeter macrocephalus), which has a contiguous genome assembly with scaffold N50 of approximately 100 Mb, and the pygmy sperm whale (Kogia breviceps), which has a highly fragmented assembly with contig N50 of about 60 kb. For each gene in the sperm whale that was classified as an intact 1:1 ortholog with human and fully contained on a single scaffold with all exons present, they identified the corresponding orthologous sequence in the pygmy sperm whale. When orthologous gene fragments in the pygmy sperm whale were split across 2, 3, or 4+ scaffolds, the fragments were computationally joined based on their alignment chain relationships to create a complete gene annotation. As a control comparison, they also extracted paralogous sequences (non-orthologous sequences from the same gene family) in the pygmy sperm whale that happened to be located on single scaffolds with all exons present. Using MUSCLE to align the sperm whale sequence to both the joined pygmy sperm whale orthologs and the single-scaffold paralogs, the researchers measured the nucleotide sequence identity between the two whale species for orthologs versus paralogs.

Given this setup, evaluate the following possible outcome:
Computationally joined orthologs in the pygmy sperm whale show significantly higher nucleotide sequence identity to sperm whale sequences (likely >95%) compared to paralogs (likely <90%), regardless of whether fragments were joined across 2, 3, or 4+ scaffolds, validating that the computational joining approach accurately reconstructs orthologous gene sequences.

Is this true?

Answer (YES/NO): YES